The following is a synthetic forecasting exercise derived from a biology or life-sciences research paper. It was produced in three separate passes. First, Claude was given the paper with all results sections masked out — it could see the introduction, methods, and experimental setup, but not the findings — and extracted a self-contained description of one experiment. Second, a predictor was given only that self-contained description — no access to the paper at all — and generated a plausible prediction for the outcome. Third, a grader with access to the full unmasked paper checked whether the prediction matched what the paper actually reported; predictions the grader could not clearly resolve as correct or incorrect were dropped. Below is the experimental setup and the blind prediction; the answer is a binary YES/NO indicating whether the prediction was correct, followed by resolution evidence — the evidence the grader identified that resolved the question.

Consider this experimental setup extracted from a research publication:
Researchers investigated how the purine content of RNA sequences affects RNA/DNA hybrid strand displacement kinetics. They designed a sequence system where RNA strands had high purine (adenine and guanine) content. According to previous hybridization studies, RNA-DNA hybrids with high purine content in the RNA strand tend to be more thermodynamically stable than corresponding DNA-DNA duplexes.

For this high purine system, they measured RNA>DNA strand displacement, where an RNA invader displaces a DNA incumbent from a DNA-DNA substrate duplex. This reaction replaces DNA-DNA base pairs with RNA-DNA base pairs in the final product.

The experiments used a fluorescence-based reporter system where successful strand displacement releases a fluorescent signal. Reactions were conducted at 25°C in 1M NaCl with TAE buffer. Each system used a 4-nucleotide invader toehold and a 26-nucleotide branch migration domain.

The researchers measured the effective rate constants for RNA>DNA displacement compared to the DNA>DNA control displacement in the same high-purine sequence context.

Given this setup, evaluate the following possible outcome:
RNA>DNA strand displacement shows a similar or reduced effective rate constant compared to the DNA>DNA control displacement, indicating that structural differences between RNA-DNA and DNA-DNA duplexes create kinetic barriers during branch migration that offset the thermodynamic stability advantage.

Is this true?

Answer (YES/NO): NO